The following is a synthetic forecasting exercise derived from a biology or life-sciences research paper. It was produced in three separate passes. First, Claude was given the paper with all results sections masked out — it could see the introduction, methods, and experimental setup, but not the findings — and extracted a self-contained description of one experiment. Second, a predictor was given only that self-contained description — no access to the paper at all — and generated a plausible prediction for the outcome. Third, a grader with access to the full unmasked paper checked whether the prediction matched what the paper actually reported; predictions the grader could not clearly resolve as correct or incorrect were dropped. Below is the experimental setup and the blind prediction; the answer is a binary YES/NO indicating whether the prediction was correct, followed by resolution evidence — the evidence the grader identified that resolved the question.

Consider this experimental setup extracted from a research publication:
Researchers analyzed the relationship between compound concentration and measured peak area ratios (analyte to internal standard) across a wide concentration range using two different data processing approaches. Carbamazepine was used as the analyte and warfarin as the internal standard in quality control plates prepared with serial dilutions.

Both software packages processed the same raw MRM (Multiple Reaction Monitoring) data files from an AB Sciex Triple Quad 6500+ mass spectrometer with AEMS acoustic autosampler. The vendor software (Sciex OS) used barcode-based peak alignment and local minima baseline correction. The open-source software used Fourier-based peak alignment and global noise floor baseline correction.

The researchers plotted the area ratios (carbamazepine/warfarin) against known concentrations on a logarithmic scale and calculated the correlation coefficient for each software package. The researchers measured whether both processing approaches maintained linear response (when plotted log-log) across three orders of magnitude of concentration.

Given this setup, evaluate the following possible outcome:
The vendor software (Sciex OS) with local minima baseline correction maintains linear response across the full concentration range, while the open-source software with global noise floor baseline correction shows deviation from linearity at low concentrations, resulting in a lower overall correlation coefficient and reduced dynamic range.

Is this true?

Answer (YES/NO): NO